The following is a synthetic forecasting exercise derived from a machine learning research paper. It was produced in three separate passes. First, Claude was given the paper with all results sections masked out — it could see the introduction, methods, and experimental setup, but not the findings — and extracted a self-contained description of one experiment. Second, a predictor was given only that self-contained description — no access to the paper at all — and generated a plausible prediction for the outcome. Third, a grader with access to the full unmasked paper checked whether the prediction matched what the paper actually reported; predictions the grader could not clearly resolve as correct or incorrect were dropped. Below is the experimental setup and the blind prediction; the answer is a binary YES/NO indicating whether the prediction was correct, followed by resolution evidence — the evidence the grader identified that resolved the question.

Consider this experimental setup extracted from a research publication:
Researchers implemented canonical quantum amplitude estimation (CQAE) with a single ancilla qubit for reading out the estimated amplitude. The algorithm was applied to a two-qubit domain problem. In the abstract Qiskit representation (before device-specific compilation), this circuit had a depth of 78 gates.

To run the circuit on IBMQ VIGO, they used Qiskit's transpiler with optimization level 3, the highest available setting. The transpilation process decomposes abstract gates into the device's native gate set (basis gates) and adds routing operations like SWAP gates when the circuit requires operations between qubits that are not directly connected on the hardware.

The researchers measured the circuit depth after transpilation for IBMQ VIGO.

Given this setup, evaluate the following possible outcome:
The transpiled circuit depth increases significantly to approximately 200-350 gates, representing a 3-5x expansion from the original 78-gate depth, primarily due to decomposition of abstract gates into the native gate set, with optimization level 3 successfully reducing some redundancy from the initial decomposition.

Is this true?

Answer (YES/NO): NO